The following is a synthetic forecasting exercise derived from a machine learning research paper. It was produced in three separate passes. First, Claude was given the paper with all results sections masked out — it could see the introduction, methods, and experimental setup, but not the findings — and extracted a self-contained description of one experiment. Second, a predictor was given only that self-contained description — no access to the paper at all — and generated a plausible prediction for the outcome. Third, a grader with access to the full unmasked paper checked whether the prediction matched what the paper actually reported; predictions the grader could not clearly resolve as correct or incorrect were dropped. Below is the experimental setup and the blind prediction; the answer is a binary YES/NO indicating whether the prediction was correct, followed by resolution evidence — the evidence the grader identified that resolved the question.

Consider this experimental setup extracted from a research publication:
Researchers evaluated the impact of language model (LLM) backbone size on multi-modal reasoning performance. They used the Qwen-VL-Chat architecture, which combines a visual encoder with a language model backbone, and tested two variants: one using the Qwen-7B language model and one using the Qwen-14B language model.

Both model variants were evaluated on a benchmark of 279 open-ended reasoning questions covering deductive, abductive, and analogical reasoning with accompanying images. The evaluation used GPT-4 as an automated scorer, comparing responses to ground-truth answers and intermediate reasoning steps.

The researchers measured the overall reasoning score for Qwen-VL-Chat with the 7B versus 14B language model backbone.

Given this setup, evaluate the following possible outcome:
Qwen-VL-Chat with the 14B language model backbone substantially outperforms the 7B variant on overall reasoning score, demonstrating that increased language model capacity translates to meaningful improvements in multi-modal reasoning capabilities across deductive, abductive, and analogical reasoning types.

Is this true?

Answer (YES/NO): NO